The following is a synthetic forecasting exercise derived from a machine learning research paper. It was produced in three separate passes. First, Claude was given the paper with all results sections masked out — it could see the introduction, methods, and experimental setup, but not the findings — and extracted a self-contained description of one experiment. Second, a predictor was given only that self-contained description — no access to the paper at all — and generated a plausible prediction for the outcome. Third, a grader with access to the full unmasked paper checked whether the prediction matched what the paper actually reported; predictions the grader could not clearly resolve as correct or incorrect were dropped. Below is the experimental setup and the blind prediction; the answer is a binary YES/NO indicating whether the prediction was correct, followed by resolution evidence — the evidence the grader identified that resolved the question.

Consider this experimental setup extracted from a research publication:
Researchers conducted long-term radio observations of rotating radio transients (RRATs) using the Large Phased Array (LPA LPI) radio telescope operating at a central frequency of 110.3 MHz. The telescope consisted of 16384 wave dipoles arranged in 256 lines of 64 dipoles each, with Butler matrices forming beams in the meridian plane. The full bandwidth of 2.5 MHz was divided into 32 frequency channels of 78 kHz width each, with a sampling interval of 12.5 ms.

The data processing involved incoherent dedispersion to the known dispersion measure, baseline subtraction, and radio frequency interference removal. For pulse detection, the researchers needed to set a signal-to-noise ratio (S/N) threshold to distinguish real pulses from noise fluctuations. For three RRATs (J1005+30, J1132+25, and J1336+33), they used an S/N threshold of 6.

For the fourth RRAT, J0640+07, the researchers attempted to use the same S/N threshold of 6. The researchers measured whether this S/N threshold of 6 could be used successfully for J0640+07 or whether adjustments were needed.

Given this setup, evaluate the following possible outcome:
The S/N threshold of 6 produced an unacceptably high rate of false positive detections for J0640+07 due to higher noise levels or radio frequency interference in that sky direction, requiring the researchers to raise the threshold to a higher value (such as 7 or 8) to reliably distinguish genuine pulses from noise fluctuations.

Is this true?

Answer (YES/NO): YES